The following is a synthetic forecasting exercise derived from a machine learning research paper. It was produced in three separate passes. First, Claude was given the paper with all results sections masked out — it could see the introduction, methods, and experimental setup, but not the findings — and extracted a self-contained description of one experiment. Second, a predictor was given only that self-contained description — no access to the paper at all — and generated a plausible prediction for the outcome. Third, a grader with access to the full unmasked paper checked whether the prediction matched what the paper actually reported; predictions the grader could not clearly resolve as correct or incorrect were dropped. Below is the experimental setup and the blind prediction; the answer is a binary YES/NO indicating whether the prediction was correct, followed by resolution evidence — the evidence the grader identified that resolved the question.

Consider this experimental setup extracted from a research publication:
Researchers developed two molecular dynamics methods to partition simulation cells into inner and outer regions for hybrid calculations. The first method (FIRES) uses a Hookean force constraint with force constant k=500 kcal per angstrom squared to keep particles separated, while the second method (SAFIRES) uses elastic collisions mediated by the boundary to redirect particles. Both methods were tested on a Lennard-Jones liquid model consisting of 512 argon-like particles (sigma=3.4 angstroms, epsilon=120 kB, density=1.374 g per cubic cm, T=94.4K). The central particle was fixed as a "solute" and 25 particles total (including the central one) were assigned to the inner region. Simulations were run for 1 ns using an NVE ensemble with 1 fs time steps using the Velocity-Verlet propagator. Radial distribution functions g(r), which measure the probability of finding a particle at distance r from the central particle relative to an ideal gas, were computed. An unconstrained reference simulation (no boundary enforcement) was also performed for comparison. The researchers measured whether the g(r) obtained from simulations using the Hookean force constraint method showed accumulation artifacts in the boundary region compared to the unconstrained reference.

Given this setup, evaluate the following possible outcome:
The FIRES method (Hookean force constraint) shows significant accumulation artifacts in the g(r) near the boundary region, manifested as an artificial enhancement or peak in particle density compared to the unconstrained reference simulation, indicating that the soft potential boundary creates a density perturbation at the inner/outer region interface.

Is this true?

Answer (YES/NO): YES